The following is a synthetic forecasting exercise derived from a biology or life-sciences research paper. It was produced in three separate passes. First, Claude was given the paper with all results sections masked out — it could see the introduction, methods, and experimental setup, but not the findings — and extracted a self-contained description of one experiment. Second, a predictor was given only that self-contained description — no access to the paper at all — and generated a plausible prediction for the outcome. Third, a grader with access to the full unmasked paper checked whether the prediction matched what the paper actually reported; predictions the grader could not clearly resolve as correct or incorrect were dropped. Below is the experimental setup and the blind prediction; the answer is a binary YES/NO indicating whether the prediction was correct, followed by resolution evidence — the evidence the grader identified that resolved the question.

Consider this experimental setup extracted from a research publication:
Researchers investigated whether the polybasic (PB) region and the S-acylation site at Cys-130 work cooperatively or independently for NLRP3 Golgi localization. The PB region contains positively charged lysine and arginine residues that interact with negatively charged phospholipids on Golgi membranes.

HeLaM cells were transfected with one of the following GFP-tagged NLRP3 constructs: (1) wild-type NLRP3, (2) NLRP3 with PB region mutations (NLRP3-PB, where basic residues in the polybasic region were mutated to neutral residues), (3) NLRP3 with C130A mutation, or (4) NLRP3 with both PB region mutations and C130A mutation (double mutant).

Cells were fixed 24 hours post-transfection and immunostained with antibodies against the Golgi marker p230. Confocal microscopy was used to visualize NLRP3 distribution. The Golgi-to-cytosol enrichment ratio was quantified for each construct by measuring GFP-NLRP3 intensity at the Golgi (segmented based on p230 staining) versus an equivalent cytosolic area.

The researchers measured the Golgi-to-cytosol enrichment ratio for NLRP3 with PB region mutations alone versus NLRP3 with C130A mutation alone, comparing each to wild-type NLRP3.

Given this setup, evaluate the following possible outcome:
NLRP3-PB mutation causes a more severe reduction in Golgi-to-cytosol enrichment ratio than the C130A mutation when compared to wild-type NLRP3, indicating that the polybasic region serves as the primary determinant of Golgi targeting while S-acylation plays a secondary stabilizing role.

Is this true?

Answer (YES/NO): NO